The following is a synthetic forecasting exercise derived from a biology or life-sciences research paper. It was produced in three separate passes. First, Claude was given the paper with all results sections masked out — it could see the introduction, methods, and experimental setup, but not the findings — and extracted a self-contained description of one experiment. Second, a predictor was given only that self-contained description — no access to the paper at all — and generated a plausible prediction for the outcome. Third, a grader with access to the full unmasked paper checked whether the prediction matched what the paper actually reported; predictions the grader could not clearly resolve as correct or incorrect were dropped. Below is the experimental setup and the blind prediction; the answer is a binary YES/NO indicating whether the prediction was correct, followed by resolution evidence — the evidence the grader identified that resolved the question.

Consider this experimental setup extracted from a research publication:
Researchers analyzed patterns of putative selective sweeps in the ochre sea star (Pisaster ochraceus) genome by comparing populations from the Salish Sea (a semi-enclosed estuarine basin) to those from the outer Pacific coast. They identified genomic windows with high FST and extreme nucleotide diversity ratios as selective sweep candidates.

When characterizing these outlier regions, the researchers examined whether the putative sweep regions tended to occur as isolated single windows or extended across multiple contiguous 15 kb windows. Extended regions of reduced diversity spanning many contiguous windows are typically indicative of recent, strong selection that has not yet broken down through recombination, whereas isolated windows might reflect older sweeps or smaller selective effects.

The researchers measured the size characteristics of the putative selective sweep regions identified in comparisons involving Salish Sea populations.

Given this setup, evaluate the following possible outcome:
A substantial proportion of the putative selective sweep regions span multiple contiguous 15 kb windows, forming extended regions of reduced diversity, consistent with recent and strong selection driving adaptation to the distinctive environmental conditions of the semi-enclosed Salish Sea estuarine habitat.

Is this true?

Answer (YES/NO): YES